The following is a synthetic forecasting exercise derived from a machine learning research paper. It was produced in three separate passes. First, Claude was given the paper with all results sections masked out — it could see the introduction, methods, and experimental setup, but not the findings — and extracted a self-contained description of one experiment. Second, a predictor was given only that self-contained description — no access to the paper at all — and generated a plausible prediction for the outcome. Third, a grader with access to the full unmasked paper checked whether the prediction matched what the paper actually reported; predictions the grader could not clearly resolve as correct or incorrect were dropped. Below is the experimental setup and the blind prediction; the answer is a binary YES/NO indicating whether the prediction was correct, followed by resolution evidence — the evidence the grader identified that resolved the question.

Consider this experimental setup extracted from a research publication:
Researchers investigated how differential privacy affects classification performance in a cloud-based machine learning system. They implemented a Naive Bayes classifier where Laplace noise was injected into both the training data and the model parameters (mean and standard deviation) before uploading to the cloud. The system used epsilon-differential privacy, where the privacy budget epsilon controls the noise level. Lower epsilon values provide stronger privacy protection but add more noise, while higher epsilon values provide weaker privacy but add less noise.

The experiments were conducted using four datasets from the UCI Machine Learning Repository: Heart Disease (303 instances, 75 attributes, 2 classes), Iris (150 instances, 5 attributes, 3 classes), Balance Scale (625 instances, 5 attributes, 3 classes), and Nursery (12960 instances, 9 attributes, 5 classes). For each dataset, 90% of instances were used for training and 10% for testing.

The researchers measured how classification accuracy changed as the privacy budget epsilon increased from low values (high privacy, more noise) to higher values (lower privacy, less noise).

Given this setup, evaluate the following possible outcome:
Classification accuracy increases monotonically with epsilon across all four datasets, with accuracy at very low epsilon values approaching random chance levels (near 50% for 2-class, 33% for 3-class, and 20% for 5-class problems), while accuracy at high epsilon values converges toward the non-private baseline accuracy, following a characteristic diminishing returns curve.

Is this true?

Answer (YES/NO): NO